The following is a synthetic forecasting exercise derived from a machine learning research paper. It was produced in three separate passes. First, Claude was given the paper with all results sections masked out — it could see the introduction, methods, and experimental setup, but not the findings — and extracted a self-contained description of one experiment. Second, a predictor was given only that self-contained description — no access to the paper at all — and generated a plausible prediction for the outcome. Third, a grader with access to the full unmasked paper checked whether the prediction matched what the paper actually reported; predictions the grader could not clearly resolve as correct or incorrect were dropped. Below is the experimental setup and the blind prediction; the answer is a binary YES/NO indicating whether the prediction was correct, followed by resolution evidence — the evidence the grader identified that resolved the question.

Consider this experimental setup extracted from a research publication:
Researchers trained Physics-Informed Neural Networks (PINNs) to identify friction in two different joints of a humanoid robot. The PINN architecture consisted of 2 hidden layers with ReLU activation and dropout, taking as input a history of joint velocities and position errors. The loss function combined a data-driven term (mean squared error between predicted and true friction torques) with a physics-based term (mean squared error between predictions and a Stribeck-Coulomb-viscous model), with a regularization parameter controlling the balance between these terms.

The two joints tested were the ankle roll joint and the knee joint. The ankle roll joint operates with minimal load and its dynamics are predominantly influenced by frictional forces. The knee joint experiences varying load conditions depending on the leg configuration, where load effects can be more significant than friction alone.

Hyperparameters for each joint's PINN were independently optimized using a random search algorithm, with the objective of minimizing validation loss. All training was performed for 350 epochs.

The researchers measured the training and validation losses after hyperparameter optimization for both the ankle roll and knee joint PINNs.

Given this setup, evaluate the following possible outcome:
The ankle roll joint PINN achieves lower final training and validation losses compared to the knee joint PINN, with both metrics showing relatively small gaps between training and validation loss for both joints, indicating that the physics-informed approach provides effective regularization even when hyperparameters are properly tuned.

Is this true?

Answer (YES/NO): NO